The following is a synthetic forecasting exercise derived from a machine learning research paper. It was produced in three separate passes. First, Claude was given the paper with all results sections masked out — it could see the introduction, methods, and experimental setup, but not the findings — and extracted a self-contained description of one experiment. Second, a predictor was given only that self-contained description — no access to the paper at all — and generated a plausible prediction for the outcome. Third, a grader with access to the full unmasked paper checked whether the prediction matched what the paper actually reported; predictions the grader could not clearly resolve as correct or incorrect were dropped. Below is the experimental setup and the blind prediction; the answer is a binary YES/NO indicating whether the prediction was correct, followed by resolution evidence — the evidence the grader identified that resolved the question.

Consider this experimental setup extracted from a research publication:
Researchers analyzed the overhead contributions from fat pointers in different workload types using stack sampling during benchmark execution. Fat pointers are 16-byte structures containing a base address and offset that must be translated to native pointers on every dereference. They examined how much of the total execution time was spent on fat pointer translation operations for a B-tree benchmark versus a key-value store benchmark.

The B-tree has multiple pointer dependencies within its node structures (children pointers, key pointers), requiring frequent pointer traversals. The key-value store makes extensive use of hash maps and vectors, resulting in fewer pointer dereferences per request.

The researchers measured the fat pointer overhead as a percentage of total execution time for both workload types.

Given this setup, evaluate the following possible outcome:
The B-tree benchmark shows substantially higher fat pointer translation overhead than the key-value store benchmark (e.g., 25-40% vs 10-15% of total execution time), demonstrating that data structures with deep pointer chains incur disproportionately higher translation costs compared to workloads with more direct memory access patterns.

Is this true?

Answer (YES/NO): NO